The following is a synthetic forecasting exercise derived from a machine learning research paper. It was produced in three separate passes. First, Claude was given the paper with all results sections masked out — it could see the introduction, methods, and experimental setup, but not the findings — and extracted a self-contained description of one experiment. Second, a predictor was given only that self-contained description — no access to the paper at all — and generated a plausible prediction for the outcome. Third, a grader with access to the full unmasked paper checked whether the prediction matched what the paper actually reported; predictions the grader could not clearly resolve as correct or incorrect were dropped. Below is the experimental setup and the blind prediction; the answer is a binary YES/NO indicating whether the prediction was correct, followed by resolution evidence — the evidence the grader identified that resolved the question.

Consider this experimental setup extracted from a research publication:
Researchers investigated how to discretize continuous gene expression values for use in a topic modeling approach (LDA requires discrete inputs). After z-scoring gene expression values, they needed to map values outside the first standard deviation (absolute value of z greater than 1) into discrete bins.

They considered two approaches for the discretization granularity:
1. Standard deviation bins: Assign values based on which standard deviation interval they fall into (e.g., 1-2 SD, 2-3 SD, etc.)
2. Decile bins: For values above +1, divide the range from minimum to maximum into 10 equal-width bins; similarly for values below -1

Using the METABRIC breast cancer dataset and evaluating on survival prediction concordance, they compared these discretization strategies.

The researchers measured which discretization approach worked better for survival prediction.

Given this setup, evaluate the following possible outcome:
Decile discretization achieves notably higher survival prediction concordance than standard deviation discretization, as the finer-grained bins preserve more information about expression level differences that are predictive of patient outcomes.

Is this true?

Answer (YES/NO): YES